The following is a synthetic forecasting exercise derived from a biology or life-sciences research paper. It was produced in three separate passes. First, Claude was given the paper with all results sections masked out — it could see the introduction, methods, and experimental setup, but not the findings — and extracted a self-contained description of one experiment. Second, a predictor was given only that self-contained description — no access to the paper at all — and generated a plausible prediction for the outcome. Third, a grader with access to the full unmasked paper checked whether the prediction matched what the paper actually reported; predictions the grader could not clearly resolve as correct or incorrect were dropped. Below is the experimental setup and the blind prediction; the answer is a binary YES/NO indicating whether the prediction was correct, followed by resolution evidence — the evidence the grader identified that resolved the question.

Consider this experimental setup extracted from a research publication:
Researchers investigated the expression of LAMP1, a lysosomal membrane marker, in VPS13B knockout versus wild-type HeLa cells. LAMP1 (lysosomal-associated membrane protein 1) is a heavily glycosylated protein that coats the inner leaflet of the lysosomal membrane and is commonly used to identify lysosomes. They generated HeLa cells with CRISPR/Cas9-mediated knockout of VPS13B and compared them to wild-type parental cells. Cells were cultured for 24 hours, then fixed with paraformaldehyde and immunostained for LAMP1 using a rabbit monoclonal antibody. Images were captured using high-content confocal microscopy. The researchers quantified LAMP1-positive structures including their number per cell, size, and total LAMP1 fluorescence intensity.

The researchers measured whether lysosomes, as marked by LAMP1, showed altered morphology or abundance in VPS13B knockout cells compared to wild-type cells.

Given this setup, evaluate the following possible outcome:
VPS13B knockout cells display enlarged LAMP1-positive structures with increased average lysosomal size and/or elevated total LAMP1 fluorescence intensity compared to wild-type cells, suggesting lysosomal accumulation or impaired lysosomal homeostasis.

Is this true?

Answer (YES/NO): NO